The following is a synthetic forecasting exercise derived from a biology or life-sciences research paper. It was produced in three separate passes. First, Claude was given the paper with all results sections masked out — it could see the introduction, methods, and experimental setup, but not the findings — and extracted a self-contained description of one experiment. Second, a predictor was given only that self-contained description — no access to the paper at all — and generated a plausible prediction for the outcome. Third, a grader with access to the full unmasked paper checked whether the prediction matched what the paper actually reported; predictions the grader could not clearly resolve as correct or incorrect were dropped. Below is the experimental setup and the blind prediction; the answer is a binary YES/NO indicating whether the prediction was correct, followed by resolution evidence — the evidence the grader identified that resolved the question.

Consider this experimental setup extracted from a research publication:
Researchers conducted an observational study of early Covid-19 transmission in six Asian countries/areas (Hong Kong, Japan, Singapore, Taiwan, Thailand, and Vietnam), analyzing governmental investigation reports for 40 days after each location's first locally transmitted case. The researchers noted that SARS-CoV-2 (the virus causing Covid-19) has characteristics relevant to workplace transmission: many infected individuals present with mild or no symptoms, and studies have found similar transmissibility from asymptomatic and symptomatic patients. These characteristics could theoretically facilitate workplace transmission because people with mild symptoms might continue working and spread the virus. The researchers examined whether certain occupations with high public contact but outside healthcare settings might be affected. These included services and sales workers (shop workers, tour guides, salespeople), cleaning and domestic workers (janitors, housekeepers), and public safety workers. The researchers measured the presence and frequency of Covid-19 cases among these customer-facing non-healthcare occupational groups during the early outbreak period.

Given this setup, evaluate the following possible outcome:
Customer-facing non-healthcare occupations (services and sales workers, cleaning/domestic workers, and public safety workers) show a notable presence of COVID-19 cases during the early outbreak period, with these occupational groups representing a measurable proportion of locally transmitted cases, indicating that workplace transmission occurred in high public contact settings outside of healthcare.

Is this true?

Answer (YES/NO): YES